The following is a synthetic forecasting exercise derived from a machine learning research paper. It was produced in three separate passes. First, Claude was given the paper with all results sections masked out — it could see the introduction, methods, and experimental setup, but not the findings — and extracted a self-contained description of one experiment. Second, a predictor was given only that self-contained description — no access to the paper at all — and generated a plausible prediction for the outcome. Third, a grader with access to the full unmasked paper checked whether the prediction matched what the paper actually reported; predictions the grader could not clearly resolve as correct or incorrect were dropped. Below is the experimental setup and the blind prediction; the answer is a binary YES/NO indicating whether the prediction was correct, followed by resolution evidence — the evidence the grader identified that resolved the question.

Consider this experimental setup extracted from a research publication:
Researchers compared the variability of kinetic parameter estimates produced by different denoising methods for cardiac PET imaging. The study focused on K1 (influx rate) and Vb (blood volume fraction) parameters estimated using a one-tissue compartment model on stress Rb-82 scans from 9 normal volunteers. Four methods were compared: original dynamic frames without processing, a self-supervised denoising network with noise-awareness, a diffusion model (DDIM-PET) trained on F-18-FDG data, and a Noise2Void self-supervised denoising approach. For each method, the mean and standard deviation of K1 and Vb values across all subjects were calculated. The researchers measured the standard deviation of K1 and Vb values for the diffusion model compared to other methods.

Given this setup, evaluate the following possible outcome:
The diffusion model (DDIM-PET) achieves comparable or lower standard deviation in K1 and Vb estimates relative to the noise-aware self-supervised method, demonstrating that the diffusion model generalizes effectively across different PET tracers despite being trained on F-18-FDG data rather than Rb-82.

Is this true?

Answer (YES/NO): NO